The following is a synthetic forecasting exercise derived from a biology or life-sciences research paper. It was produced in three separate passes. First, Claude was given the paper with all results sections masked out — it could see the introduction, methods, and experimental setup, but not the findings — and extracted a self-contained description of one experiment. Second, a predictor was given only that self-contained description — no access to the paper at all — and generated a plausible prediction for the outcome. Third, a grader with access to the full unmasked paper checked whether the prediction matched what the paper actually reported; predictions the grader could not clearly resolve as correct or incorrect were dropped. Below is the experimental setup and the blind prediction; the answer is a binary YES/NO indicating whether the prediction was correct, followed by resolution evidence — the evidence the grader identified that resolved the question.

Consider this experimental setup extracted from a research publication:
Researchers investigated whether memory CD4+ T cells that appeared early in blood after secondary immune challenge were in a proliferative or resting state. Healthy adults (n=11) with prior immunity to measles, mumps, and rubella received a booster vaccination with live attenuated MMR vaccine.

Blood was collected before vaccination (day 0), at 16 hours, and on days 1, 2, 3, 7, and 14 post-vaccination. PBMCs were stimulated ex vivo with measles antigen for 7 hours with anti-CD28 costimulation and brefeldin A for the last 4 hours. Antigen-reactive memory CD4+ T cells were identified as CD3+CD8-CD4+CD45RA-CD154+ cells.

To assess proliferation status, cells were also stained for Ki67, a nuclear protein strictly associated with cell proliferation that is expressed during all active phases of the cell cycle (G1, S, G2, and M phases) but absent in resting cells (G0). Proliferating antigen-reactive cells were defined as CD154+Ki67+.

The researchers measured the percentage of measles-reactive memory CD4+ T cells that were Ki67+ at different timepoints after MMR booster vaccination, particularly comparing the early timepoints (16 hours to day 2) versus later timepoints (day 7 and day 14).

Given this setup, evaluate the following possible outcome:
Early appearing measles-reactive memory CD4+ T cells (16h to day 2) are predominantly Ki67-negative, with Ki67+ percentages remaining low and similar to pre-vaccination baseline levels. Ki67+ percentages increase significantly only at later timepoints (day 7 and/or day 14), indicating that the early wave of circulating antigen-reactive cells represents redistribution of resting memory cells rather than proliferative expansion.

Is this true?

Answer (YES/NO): YES